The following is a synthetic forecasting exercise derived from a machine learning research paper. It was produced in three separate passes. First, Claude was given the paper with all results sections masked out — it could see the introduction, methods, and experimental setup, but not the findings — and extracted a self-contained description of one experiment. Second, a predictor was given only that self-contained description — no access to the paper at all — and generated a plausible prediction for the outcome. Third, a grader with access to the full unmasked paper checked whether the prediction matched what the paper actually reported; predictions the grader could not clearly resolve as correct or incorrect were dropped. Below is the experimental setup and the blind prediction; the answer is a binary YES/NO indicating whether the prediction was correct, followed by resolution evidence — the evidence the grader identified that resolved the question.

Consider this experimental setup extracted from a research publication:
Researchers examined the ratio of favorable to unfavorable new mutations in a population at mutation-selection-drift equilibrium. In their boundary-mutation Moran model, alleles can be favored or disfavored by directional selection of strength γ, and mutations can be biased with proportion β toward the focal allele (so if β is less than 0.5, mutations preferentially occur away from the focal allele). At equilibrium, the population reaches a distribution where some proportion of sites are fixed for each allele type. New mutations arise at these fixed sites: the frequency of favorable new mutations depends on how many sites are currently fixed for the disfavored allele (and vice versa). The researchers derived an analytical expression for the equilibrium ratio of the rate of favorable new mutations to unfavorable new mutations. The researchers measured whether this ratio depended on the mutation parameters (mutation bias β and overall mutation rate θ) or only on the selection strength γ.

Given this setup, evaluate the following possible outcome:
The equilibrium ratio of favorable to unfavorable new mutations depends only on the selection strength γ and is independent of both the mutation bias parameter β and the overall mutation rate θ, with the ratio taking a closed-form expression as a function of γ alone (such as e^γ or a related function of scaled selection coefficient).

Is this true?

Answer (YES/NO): YES